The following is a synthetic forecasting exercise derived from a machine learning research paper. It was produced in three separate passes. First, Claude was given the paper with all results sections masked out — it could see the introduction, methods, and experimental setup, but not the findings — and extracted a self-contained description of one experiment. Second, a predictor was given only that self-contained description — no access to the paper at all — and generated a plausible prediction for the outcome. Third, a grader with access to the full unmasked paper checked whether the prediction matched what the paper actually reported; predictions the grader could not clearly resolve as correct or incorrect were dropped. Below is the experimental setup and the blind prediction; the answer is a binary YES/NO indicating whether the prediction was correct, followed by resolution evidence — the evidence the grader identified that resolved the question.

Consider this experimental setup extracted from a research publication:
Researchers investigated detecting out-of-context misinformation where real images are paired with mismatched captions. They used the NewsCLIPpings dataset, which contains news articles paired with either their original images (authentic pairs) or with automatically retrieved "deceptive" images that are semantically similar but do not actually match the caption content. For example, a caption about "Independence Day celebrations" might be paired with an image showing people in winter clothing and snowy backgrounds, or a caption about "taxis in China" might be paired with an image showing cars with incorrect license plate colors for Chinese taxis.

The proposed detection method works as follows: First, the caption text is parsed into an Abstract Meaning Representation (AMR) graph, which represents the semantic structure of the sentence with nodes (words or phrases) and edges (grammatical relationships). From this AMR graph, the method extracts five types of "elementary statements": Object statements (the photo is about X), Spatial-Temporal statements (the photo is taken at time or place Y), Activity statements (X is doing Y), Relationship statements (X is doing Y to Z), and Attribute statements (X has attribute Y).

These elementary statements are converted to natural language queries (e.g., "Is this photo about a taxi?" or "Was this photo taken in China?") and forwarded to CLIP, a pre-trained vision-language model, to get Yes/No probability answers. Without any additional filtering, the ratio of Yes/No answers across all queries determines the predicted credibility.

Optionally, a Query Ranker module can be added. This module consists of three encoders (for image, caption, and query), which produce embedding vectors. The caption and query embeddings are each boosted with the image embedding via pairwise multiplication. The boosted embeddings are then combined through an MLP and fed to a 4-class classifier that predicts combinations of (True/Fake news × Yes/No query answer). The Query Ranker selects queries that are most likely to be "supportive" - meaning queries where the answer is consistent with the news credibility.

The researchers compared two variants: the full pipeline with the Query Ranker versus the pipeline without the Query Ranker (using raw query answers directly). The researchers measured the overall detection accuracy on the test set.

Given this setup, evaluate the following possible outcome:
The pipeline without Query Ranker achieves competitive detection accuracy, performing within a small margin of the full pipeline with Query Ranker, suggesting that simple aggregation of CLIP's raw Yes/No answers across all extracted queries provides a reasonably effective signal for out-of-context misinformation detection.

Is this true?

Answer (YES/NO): NO